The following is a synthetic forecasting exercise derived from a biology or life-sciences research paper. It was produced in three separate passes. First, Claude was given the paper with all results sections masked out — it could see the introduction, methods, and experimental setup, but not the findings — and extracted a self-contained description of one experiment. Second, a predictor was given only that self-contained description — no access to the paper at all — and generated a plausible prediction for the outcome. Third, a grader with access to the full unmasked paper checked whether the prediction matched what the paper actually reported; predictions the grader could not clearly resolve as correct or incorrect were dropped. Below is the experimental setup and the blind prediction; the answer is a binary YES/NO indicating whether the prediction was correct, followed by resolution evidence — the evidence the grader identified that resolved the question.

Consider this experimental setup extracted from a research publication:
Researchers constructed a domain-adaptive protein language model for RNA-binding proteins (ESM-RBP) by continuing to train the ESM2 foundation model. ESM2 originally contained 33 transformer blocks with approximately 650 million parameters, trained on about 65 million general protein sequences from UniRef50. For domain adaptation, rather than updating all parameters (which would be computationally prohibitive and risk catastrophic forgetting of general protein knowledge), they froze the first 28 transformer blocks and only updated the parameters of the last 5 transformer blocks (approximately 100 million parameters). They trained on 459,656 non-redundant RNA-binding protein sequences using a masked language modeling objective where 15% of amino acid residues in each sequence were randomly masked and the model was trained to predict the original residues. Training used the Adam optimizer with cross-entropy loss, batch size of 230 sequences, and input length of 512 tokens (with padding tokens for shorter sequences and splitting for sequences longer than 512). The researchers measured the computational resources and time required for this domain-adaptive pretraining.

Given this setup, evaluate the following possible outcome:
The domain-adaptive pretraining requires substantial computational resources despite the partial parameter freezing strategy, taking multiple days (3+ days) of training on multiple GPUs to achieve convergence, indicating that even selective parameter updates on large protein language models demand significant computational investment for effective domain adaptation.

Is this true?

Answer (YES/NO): YES